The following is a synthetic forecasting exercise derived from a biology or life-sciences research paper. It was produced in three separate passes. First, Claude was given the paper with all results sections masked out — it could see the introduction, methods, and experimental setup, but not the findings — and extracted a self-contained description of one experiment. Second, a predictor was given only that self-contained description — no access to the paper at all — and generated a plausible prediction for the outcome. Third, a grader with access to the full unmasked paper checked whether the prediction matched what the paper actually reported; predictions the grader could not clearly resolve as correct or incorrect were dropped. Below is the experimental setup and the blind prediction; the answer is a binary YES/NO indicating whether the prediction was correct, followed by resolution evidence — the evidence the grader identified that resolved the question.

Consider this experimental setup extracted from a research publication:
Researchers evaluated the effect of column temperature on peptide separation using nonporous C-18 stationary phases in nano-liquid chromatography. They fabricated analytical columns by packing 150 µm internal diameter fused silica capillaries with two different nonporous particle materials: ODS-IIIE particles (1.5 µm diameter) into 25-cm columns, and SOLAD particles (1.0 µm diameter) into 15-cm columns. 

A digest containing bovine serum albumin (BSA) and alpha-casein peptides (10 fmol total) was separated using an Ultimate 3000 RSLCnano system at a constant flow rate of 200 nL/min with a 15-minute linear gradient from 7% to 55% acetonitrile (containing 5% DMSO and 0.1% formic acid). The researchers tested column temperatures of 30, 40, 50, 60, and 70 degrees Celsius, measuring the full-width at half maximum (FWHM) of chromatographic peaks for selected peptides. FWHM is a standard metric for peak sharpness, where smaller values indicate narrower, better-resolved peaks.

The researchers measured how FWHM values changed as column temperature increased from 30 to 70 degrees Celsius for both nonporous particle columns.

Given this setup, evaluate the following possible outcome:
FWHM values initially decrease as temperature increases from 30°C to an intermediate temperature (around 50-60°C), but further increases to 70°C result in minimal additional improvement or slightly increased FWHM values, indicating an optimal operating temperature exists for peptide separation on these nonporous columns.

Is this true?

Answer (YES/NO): NO